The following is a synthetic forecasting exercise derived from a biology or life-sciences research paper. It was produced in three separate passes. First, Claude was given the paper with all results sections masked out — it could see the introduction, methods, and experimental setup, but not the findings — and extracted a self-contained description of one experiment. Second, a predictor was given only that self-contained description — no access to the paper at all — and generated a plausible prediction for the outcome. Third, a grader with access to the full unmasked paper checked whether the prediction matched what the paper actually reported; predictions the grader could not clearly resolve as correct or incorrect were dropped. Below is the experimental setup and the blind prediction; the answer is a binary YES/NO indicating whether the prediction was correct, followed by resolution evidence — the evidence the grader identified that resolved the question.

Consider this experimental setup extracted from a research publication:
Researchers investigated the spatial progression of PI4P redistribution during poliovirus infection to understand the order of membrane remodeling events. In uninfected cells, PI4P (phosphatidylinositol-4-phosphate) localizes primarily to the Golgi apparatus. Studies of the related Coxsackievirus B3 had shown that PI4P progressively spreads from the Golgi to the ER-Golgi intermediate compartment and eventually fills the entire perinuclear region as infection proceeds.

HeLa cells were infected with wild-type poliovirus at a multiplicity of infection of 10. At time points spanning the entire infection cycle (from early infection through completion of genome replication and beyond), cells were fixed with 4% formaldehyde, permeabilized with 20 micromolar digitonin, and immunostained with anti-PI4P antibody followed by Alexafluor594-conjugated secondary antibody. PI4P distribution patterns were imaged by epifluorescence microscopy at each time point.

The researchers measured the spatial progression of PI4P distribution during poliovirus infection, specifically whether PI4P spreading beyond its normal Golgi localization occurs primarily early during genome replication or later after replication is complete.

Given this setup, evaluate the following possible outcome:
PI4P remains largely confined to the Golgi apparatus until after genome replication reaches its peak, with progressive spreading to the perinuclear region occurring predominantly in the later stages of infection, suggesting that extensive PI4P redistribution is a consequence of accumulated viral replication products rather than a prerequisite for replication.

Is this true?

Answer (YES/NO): NO